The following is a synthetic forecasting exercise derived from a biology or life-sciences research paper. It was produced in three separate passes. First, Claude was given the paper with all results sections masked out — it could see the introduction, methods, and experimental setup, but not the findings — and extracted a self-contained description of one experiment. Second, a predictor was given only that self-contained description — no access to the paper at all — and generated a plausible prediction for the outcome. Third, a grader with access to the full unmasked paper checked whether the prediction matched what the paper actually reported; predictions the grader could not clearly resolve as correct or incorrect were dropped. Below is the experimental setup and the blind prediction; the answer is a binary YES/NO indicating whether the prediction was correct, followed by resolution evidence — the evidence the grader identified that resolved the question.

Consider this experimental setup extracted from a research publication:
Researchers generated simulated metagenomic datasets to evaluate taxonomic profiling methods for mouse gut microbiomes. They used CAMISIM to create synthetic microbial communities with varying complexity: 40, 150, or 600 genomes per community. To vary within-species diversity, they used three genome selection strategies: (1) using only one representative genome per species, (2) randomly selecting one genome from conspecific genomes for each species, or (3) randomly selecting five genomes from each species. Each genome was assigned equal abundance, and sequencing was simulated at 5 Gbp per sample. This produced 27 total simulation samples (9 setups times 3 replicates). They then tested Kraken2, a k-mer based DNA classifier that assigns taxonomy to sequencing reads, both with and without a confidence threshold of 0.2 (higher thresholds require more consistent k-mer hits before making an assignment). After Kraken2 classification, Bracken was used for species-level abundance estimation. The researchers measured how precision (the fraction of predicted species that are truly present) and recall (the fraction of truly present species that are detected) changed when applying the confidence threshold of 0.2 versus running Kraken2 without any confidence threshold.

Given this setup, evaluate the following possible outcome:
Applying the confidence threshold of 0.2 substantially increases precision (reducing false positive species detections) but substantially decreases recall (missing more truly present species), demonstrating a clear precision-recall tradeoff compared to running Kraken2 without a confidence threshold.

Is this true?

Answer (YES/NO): NO